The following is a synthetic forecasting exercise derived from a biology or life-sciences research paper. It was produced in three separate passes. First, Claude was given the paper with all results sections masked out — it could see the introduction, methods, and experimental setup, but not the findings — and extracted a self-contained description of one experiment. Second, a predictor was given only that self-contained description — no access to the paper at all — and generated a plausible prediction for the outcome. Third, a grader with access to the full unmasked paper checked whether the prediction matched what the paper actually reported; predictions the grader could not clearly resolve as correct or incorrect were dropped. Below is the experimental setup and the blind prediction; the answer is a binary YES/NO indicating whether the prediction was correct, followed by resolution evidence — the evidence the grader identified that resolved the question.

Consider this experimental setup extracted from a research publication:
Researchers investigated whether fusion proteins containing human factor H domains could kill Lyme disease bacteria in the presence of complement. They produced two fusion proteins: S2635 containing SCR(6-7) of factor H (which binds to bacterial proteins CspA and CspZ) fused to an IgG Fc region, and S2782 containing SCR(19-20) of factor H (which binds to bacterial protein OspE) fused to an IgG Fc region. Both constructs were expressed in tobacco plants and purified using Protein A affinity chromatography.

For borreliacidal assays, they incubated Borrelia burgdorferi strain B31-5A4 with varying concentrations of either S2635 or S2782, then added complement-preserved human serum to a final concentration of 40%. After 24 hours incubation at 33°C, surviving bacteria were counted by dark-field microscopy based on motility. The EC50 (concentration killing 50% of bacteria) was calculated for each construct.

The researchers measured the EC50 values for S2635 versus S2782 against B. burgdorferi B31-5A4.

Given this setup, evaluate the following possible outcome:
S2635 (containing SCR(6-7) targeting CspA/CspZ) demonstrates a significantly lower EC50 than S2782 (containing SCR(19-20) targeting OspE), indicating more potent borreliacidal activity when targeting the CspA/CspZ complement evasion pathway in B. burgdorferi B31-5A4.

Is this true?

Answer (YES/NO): YES